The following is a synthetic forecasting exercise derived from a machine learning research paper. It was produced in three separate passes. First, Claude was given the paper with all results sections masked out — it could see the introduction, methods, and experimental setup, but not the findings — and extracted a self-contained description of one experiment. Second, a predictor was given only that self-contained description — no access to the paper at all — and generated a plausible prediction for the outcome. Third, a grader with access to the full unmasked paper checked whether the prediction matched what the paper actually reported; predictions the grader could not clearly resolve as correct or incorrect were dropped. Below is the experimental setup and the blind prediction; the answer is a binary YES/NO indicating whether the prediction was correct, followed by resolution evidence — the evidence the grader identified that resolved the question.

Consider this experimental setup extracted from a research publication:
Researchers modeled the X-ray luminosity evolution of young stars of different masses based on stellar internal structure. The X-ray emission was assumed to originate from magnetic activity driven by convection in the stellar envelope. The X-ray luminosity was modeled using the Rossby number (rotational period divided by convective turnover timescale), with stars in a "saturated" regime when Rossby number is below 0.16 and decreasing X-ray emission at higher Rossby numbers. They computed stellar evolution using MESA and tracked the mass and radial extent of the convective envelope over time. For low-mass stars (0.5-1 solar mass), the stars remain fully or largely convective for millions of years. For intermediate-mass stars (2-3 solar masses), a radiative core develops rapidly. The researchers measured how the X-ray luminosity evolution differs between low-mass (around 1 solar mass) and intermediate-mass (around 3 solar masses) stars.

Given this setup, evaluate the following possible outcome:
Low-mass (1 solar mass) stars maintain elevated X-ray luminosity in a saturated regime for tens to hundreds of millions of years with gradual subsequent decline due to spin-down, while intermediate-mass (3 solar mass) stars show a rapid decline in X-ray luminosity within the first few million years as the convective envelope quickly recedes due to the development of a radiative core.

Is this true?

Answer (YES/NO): NO